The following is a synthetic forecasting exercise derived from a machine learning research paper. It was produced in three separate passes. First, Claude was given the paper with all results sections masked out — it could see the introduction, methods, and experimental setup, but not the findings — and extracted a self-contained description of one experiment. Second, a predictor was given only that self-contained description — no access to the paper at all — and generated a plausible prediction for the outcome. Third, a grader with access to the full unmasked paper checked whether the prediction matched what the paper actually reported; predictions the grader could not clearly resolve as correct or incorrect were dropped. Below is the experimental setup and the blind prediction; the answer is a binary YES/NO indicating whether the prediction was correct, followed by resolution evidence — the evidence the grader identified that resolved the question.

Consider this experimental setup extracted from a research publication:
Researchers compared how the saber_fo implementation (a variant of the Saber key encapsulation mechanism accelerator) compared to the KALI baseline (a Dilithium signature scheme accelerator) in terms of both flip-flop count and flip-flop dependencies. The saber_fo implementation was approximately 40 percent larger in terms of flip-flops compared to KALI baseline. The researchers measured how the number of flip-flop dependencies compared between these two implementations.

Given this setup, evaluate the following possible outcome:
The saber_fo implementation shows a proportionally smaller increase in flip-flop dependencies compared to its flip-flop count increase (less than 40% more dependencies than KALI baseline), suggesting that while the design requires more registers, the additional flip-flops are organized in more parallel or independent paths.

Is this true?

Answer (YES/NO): NO